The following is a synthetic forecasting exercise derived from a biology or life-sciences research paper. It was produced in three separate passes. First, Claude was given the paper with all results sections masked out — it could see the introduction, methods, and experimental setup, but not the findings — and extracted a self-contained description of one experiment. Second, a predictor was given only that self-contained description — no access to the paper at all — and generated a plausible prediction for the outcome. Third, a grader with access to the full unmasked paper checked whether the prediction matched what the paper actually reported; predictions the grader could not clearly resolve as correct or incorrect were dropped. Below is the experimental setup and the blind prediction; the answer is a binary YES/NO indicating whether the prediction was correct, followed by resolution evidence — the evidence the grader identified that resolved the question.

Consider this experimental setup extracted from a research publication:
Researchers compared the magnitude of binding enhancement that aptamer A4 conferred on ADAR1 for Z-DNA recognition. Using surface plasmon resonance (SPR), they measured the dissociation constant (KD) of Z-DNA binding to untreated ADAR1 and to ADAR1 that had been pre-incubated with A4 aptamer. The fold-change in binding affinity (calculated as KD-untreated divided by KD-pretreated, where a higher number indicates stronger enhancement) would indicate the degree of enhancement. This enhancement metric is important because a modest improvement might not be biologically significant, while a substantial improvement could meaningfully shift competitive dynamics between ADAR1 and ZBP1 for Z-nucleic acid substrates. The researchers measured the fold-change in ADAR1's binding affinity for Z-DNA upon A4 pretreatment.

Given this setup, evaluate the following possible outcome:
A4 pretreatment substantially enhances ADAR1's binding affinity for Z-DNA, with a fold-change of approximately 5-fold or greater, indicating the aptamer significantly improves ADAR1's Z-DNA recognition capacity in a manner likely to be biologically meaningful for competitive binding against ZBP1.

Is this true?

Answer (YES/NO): YES